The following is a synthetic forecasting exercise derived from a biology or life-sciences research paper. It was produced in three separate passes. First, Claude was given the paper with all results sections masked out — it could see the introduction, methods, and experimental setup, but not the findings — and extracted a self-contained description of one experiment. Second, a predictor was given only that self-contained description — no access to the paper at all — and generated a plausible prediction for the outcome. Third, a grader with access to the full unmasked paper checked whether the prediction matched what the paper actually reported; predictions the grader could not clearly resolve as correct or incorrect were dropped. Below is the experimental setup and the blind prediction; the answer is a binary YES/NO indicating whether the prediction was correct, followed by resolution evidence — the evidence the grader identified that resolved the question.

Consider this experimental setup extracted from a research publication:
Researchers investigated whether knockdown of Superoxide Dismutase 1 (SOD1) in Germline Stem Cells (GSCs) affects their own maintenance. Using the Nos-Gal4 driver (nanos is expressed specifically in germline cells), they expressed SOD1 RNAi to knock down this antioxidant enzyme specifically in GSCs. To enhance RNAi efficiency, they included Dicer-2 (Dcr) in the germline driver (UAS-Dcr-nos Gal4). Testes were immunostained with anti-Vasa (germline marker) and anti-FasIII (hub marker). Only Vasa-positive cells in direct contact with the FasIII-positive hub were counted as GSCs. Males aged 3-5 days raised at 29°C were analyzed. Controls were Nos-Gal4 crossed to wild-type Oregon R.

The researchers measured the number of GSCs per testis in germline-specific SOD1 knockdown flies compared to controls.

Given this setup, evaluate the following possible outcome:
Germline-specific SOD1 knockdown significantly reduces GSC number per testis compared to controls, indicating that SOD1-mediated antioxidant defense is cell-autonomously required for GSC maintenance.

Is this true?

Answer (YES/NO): YES